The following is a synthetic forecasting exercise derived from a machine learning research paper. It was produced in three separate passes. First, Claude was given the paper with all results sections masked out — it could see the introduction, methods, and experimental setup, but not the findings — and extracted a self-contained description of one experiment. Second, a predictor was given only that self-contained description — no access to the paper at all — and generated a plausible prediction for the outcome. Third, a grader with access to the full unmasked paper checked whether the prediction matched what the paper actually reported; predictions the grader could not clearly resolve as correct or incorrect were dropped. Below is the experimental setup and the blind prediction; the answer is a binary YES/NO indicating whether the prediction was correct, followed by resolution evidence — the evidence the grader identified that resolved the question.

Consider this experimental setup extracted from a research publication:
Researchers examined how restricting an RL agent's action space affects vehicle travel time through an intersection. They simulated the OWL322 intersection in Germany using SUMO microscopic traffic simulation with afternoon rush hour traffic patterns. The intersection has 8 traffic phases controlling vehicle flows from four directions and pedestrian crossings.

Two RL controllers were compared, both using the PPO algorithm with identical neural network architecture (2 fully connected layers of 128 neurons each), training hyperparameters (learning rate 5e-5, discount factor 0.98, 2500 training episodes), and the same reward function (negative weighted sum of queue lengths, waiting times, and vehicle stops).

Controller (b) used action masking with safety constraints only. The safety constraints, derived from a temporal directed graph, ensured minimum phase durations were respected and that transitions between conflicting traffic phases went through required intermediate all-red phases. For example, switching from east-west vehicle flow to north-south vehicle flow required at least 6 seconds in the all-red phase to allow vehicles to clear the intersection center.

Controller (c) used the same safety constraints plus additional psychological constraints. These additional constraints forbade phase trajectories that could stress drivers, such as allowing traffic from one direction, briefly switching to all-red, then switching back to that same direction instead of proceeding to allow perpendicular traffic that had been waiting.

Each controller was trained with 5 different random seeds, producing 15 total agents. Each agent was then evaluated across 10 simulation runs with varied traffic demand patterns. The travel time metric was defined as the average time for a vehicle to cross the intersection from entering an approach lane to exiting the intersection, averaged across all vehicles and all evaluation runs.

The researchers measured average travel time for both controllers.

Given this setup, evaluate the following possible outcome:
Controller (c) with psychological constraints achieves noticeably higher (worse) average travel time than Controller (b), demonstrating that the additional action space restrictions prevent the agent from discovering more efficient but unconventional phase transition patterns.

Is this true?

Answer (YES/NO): NO